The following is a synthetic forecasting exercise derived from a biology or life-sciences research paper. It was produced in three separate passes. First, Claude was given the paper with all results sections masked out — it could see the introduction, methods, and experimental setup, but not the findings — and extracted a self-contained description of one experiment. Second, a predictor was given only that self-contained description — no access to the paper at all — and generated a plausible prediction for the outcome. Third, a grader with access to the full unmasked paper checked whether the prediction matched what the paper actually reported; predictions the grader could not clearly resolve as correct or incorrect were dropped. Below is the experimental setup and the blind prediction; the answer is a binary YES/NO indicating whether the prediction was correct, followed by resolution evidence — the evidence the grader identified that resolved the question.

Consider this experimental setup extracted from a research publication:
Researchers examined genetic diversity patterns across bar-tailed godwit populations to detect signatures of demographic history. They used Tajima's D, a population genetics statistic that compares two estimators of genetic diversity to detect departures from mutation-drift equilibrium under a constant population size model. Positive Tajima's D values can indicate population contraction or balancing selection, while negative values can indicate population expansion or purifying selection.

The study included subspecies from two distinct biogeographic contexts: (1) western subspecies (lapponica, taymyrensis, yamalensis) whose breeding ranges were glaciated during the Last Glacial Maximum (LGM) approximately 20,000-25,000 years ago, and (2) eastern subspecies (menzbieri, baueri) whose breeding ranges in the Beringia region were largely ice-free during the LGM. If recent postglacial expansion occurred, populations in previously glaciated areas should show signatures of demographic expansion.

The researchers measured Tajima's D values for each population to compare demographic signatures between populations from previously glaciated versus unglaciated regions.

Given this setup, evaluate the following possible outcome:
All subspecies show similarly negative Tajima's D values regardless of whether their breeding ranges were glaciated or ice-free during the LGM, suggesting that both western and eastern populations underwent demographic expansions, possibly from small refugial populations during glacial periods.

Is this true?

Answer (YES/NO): NO